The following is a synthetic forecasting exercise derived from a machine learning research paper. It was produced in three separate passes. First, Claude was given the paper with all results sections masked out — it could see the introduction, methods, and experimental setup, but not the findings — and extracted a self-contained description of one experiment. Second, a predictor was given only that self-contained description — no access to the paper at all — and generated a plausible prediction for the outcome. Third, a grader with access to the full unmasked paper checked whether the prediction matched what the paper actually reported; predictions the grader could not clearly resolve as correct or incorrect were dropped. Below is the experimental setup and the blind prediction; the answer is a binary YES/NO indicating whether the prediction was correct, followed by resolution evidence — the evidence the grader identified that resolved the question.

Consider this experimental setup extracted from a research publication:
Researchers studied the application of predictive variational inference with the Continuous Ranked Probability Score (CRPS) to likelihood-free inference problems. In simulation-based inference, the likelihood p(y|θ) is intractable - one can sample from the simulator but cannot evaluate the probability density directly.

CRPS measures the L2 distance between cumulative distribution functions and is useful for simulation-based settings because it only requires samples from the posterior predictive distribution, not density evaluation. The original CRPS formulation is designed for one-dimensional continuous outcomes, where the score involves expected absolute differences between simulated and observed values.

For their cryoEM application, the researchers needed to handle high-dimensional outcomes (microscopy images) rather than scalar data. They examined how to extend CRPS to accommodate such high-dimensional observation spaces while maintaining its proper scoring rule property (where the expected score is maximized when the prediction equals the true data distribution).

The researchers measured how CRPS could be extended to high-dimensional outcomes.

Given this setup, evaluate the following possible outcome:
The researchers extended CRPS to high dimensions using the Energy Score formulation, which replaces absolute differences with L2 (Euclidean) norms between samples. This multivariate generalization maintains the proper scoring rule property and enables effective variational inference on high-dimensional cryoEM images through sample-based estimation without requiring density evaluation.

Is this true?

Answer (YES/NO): YES